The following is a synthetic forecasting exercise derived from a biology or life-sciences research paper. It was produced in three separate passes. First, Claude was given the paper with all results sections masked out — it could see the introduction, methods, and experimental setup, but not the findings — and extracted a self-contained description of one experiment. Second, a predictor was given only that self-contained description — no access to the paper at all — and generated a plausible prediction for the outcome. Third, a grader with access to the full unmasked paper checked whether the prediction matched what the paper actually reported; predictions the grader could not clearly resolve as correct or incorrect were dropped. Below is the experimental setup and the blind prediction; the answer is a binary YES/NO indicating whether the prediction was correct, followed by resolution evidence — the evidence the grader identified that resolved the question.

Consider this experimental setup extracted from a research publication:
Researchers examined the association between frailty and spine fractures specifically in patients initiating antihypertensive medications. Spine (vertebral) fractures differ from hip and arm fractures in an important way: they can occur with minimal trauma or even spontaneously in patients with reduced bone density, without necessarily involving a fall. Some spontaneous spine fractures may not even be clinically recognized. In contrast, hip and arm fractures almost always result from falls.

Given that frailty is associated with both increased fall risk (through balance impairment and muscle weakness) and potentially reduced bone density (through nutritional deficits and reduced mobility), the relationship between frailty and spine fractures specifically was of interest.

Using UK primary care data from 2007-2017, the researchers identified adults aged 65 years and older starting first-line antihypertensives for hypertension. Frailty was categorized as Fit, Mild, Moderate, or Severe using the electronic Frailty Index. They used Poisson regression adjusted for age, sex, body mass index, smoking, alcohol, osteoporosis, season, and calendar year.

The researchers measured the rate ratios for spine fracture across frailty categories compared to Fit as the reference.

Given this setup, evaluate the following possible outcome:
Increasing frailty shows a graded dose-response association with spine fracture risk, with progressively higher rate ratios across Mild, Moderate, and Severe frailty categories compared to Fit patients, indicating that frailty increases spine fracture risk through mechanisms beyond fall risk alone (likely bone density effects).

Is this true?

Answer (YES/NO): YES